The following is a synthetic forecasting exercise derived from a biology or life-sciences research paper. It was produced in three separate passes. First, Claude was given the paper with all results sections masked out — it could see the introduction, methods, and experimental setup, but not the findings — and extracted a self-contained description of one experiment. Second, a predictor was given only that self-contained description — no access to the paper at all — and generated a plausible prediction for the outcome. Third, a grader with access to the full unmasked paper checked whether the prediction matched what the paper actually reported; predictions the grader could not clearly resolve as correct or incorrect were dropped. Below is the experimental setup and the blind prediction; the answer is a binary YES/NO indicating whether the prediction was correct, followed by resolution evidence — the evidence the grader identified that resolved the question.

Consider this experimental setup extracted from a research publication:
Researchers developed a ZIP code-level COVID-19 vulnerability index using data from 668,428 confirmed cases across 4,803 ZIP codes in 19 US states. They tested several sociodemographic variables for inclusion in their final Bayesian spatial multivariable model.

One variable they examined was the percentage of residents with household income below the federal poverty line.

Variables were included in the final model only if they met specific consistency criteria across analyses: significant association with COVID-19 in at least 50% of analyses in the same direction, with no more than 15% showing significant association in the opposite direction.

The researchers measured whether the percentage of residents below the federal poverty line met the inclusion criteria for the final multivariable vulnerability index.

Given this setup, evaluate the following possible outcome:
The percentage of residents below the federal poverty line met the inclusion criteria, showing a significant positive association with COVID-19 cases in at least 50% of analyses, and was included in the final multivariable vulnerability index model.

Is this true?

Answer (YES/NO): NO